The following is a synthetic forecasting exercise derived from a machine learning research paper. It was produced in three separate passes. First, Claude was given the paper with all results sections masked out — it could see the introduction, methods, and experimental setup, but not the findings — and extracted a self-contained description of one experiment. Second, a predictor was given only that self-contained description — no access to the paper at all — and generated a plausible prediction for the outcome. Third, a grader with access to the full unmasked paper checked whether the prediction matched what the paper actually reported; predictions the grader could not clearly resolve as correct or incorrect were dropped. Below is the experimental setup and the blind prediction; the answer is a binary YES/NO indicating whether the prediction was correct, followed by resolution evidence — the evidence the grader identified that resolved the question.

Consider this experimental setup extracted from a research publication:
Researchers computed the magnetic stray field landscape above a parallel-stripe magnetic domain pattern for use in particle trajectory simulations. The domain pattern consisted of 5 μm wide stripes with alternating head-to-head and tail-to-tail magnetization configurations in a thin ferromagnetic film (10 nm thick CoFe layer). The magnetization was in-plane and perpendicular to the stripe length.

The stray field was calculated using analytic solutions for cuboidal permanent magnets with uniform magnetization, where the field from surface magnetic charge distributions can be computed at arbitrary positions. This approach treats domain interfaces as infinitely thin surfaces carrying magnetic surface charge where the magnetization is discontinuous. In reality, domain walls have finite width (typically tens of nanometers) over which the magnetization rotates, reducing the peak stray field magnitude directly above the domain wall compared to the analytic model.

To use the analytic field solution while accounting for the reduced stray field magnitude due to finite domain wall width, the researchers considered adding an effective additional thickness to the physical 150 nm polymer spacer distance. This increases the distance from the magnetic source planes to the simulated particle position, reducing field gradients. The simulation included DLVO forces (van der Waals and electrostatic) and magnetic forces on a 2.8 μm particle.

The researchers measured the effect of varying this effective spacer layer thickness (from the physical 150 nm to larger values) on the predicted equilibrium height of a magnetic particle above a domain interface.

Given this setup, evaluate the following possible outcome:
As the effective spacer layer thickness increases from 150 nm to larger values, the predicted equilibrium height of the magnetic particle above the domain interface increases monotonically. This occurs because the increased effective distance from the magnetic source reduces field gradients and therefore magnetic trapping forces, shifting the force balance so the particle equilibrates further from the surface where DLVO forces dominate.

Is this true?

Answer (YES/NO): YES